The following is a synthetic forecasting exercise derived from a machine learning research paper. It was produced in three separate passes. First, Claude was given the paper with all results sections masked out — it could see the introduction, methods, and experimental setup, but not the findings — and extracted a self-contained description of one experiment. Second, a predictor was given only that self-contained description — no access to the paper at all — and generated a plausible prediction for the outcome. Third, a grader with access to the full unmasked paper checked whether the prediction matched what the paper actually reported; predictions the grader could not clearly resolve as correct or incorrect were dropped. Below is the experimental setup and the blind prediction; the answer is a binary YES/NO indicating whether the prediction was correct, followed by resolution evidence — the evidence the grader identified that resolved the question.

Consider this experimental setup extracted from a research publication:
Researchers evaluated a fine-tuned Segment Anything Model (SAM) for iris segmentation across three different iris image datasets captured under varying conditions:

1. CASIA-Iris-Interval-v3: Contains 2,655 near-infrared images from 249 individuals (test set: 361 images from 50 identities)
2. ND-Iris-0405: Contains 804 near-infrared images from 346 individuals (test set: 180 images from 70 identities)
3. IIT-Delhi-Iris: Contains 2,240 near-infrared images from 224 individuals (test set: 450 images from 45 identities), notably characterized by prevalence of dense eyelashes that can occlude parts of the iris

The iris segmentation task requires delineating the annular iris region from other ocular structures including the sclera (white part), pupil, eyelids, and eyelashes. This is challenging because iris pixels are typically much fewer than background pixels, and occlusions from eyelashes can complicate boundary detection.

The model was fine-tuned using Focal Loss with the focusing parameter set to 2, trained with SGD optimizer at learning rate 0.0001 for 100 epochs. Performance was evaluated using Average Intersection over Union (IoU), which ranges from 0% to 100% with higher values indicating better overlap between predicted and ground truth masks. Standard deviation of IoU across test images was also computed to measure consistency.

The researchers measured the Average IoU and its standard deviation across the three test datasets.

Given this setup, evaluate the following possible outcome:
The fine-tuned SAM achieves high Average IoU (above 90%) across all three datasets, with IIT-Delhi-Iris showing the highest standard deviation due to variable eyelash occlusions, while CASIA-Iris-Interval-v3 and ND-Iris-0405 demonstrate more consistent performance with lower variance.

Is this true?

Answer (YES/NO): YES